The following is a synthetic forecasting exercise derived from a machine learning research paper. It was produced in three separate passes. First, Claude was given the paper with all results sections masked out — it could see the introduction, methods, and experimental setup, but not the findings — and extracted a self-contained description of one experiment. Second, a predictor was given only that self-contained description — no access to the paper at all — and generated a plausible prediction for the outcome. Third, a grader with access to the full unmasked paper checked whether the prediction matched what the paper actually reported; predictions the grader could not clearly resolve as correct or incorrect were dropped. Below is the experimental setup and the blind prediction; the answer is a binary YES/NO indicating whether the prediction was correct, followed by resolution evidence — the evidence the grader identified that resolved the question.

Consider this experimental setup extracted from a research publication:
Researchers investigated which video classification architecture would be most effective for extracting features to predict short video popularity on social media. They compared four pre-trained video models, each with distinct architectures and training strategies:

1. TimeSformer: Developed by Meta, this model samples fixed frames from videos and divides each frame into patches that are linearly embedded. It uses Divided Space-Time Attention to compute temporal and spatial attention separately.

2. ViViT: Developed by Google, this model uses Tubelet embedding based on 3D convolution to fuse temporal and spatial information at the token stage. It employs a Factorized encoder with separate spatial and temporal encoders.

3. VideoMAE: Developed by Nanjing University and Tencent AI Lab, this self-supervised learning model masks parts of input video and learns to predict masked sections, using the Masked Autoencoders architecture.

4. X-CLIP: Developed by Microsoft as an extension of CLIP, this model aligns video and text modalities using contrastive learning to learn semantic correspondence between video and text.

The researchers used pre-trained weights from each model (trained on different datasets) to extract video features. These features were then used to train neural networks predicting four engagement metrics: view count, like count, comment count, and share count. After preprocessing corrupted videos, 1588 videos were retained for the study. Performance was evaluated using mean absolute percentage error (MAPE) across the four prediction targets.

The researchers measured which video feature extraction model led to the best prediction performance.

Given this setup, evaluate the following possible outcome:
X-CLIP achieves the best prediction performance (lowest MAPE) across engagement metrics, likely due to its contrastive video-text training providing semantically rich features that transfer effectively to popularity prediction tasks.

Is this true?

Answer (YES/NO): YES